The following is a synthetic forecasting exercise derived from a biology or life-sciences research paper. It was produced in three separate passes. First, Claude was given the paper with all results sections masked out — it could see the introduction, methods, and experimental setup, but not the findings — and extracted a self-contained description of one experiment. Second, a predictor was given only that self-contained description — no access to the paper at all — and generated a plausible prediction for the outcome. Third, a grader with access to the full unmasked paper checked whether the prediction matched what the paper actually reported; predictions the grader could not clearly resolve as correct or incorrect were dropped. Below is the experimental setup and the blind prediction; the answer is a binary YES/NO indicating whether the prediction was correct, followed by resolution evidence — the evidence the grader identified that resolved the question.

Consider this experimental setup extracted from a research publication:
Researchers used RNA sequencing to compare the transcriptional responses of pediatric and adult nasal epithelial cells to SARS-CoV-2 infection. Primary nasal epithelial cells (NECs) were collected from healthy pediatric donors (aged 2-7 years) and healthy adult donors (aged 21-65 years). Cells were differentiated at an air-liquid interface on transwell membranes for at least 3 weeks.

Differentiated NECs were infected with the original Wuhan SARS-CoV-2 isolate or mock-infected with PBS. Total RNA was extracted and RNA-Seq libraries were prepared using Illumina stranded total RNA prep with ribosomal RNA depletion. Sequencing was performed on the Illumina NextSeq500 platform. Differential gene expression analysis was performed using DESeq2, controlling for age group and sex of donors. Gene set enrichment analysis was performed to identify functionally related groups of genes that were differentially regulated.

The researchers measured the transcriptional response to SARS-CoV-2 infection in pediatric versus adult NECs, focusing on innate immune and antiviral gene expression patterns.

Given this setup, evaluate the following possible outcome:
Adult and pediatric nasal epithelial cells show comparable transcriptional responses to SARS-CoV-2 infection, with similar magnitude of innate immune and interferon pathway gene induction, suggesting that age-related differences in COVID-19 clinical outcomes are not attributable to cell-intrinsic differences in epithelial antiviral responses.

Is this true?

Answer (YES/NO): NO